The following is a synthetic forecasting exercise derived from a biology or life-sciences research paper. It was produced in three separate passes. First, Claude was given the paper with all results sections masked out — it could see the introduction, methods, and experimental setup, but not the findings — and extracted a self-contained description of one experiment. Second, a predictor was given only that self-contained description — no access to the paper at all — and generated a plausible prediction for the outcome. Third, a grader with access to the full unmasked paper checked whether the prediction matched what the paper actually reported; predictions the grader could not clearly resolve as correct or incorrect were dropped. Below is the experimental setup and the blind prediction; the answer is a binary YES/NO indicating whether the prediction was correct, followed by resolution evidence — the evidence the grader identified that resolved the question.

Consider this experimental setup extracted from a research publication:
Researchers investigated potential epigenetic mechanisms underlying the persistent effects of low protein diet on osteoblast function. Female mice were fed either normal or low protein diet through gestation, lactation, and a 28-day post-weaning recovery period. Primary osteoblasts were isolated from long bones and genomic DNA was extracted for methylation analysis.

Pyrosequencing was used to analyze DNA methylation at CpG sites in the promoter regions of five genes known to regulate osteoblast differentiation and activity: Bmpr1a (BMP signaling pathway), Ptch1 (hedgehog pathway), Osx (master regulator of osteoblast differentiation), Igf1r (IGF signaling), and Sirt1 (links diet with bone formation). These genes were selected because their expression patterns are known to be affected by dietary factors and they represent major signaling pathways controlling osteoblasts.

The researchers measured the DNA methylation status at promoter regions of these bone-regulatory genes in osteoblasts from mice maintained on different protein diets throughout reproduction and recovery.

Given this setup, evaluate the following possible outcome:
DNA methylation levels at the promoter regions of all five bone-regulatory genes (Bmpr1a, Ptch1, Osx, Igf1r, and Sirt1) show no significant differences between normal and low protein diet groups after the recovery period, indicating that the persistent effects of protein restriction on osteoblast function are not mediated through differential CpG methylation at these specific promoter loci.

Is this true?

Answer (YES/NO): YES